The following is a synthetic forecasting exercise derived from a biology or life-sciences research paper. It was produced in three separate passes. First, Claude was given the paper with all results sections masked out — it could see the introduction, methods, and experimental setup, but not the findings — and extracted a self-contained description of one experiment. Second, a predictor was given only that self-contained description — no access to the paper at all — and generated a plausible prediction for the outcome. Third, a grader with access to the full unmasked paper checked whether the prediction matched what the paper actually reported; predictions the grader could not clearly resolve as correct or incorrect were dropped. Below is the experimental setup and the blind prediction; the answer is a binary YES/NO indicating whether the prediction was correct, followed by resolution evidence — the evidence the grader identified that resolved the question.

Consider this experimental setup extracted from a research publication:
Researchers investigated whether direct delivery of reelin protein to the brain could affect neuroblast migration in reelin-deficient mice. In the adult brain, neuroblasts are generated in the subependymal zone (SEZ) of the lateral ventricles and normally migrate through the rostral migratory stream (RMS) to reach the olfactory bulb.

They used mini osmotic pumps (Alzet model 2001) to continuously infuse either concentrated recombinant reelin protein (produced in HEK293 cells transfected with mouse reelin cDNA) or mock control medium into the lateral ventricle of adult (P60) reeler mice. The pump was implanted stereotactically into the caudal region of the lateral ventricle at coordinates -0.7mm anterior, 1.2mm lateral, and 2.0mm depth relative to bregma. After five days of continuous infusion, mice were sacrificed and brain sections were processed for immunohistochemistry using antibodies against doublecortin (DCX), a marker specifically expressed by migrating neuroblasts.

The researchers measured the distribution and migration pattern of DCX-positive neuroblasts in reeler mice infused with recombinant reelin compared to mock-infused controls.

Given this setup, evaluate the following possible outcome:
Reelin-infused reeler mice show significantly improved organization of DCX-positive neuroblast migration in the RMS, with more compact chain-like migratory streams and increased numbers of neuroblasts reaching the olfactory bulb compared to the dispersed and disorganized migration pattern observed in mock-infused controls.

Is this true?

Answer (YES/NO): NO